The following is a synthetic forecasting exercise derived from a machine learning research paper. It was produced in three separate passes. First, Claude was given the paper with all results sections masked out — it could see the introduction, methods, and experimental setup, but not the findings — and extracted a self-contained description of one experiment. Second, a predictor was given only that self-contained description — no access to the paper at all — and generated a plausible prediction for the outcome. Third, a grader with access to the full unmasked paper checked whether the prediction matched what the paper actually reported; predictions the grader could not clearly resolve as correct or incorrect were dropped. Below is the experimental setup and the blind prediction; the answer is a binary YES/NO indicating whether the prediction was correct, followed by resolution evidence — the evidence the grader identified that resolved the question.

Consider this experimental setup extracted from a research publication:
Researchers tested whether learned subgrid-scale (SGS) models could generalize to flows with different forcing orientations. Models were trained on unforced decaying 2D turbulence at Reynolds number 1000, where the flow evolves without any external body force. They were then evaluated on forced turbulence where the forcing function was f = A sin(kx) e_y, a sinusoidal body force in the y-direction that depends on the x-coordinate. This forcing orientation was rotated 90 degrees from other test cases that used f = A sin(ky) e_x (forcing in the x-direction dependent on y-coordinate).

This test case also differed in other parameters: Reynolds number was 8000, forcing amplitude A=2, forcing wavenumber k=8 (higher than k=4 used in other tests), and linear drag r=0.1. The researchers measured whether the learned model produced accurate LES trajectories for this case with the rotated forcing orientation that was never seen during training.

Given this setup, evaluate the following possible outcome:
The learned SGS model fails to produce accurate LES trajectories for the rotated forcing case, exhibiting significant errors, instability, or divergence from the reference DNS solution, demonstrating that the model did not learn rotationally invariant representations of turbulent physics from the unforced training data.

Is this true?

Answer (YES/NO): NO